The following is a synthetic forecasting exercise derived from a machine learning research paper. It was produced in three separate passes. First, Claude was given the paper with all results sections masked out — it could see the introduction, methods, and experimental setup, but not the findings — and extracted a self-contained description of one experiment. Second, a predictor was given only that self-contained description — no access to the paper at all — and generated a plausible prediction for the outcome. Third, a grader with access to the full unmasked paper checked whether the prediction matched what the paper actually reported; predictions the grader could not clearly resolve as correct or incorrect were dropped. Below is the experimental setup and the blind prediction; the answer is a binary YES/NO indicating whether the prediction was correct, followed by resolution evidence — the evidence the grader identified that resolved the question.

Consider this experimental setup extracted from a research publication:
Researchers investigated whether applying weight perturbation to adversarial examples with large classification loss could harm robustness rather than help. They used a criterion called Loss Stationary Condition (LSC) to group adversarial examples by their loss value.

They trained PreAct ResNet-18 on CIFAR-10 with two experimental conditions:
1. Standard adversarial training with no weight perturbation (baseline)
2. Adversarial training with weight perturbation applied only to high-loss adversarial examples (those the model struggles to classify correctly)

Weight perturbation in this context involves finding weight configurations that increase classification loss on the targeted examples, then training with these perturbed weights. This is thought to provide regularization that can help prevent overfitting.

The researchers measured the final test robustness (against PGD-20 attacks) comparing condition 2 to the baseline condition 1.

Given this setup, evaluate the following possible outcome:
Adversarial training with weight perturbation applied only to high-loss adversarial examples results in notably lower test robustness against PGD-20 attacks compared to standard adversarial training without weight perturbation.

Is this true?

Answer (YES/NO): YES